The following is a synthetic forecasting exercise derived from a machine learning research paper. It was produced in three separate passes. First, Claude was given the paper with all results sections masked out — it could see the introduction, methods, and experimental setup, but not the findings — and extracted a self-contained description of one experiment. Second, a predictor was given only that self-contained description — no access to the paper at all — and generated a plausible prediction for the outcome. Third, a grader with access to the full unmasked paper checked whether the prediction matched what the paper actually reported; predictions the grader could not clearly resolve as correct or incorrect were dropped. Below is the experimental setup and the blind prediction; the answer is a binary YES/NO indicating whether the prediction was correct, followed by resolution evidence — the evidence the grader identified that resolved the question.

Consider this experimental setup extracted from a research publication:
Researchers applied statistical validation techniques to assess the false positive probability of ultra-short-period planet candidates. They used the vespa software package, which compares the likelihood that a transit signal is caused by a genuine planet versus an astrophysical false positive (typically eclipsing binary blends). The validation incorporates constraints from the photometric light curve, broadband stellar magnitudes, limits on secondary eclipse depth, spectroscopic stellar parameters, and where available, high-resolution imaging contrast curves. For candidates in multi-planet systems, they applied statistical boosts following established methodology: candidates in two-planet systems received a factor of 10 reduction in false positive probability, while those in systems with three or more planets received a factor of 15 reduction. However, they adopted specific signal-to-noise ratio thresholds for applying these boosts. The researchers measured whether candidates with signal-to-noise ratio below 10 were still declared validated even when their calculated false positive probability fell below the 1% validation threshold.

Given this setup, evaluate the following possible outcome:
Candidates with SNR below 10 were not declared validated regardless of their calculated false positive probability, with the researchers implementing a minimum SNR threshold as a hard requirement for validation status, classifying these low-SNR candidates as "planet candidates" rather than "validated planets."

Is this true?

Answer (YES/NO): YES